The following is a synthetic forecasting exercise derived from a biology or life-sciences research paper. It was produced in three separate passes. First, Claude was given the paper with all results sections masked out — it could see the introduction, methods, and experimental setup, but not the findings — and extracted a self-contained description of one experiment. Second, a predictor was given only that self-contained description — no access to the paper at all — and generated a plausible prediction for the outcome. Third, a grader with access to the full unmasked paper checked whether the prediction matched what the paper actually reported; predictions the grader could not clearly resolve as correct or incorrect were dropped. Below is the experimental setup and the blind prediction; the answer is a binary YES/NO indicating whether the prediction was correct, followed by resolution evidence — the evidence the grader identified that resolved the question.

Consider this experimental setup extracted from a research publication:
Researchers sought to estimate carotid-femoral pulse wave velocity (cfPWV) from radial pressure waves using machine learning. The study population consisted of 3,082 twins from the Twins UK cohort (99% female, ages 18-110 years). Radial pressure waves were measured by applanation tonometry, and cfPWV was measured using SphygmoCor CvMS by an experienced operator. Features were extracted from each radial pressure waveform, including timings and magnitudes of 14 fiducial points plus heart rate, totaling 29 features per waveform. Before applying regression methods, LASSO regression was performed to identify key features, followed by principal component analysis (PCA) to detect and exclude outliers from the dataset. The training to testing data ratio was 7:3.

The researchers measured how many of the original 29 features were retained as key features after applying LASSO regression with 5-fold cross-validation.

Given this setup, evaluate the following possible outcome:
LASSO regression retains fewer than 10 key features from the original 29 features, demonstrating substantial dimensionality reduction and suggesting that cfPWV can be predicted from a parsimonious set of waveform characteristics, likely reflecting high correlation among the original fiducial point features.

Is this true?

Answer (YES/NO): NO